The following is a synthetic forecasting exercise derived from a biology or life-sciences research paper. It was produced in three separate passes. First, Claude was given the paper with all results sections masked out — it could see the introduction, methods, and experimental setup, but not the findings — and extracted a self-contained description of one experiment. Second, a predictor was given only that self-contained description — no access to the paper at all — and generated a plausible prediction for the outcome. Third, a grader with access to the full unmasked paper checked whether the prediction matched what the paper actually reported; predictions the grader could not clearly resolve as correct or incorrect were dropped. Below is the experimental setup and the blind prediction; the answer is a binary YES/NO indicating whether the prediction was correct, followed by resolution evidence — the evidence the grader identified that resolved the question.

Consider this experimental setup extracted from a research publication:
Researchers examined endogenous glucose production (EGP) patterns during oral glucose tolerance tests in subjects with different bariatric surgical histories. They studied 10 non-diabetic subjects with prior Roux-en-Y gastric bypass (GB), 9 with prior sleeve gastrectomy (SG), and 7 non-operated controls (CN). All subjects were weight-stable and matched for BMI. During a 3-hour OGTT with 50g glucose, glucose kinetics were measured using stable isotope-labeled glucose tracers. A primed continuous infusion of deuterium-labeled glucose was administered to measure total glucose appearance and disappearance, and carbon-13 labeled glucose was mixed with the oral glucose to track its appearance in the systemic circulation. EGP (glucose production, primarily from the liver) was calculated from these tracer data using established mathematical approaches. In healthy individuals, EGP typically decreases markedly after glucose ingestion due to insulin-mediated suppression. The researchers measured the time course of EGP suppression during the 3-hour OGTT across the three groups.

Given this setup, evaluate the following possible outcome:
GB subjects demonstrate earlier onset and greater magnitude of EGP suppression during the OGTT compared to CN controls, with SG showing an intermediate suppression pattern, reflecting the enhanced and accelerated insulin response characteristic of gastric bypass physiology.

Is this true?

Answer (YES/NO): NO